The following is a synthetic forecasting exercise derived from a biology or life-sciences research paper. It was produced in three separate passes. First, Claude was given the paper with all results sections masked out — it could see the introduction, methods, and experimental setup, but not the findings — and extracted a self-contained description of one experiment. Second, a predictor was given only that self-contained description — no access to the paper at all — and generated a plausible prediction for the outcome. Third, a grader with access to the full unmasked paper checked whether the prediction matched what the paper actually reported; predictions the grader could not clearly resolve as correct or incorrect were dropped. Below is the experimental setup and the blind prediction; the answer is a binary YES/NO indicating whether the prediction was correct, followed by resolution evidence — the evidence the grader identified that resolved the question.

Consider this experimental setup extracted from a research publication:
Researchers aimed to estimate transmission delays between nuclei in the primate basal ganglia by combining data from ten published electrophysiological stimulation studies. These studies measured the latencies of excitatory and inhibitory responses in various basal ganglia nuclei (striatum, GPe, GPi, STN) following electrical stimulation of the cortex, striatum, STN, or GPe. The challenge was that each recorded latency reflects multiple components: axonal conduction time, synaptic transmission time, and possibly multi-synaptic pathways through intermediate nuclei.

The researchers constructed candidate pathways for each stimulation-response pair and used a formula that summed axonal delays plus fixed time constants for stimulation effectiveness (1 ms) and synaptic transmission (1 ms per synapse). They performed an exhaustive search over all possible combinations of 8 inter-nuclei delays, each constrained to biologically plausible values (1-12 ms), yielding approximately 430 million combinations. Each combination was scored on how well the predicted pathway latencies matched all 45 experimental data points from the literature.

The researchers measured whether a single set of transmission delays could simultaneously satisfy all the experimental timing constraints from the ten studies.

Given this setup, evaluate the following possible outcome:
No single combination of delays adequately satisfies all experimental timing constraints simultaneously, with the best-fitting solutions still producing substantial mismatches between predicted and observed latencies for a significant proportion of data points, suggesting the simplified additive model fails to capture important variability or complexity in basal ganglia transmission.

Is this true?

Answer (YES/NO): YES